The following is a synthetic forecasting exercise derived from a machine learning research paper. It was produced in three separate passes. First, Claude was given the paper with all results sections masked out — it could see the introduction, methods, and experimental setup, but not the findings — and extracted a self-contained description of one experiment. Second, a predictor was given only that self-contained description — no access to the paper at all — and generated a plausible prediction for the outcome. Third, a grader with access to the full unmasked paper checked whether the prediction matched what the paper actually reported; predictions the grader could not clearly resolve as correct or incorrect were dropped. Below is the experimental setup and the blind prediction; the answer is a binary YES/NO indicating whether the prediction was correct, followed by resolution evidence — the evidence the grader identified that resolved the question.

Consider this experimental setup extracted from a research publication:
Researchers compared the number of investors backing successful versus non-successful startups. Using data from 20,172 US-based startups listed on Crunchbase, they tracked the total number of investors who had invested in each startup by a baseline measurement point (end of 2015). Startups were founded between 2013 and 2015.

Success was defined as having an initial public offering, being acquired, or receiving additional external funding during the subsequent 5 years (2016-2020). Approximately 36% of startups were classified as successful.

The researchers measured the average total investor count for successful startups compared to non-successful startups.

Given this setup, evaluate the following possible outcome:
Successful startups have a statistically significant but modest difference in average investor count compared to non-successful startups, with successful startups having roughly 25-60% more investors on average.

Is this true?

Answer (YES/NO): NO